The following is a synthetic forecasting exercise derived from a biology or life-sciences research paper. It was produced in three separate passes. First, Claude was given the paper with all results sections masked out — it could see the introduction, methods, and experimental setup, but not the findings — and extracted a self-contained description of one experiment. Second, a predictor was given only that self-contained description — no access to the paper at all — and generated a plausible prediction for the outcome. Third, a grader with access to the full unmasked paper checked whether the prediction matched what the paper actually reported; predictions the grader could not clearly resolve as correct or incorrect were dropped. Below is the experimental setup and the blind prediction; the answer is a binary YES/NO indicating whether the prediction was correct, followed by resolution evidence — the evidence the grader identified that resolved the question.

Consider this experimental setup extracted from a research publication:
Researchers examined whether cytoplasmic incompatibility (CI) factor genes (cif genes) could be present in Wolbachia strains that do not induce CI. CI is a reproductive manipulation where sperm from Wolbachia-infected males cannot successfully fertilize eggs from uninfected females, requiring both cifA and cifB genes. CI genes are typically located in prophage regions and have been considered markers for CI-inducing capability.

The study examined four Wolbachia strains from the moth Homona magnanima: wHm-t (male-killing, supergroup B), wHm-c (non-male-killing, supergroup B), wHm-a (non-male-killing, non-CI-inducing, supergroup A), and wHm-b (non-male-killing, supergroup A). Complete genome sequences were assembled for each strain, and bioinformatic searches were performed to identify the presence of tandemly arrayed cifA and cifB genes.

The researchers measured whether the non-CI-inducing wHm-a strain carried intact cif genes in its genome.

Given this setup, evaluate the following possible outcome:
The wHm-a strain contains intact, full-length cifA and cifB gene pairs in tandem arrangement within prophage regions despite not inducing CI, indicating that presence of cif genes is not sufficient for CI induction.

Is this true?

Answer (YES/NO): YES